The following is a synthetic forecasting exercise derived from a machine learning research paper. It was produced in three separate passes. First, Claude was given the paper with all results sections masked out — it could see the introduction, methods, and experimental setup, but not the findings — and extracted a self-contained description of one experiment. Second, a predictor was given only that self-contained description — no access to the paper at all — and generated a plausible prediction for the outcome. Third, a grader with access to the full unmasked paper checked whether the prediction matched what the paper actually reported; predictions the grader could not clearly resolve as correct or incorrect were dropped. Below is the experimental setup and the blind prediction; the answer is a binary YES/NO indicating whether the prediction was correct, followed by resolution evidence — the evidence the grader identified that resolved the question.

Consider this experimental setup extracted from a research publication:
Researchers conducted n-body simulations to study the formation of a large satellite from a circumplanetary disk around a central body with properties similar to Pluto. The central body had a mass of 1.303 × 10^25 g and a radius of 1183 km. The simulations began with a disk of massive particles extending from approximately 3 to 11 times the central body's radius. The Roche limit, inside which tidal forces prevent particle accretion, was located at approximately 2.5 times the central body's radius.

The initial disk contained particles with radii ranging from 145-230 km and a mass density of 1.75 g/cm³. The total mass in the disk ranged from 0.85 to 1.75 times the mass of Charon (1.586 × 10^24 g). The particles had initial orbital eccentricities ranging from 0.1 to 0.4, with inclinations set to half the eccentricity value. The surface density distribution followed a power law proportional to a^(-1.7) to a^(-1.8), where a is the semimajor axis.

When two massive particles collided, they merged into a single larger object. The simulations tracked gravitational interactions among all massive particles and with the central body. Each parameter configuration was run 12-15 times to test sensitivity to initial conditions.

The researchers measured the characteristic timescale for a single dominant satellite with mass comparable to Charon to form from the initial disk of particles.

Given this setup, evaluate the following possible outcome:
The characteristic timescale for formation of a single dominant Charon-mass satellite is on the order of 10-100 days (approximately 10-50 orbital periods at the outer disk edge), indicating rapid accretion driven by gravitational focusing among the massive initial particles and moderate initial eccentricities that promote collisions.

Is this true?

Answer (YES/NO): YES